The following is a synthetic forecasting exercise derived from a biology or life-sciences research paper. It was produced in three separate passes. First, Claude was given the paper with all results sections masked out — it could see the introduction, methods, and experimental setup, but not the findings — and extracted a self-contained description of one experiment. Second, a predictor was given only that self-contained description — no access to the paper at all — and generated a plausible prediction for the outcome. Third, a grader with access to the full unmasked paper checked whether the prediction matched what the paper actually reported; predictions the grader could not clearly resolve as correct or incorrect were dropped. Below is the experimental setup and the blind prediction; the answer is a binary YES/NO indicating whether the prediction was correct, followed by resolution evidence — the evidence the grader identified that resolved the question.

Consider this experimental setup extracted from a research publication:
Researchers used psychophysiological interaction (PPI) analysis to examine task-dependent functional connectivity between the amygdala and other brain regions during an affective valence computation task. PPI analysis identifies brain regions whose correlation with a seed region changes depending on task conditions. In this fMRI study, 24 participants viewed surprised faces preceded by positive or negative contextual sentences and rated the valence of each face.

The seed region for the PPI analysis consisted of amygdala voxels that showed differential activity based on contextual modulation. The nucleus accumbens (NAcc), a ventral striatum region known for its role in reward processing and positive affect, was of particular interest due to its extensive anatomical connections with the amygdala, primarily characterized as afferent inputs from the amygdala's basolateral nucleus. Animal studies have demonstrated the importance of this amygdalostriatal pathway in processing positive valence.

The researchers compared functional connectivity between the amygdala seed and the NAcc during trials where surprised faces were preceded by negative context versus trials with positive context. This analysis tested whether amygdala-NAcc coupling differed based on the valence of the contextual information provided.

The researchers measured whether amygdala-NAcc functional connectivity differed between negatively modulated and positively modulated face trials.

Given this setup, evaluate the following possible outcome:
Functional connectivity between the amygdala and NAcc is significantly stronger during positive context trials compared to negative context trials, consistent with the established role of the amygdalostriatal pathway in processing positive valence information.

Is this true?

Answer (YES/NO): YES